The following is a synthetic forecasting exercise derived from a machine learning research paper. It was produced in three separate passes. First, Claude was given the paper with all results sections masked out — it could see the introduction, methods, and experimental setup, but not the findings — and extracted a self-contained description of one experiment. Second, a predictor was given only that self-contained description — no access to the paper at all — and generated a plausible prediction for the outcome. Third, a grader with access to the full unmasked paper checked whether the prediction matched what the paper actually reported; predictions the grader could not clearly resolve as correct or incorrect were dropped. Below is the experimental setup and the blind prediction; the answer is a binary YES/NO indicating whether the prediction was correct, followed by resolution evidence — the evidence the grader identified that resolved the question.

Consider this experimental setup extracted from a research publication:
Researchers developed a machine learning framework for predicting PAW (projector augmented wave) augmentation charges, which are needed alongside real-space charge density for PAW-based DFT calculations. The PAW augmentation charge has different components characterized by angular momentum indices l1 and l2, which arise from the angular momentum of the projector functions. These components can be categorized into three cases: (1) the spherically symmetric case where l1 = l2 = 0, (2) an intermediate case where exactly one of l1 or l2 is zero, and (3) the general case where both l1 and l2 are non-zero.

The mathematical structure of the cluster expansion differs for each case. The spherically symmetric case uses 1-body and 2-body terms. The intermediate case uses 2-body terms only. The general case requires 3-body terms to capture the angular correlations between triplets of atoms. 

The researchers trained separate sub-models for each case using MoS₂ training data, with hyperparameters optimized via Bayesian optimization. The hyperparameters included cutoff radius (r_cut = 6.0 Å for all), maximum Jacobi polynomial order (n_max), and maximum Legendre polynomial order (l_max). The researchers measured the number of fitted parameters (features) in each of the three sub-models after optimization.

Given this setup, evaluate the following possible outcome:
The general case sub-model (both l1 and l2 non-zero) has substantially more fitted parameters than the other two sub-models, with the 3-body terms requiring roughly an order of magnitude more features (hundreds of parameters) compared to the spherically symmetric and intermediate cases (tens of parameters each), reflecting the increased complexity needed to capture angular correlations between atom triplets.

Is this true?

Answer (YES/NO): NO